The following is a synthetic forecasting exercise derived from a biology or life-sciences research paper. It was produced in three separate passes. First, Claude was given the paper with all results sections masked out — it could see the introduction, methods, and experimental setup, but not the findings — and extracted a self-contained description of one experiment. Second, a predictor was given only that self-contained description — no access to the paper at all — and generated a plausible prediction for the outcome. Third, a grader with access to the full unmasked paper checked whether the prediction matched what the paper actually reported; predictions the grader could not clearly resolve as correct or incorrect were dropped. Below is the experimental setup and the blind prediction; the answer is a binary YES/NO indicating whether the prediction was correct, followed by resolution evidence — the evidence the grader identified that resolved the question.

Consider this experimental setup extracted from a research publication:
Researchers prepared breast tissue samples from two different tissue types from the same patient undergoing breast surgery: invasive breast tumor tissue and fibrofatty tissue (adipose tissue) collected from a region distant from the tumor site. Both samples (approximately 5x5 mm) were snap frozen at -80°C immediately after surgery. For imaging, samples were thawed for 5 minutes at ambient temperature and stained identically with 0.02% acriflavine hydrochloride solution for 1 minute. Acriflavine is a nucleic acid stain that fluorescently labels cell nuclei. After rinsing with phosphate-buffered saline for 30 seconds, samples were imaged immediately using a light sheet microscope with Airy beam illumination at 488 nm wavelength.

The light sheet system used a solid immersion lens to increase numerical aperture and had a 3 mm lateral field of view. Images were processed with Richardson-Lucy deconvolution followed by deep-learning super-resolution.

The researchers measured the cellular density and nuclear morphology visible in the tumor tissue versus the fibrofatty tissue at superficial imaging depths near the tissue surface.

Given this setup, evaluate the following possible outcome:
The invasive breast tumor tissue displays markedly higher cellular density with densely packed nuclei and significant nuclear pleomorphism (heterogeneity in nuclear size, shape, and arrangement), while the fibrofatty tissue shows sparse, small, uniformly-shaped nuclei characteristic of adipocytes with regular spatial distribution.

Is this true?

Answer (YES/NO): NO